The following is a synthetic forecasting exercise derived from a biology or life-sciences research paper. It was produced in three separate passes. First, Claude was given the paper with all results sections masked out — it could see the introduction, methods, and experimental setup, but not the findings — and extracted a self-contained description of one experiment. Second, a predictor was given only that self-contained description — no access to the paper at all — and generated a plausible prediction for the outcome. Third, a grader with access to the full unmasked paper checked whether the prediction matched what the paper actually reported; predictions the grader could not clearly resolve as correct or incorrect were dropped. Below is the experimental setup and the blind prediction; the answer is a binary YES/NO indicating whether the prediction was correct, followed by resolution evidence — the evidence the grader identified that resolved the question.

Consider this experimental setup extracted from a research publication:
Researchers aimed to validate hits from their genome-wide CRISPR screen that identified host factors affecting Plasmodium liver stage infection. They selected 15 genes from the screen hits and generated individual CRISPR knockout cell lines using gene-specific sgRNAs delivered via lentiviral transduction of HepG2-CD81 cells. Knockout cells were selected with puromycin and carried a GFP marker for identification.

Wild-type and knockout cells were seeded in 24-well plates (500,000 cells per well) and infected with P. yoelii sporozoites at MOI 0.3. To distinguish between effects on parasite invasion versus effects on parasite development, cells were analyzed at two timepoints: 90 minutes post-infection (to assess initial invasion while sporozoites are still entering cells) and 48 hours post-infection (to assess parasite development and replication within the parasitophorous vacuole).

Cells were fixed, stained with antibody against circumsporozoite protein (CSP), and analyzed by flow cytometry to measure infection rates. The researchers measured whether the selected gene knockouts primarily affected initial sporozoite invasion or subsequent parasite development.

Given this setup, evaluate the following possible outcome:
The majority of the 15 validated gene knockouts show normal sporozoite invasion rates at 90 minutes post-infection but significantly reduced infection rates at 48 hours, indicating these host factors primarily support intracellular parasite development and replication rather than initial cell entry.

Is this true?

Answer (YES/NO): NO